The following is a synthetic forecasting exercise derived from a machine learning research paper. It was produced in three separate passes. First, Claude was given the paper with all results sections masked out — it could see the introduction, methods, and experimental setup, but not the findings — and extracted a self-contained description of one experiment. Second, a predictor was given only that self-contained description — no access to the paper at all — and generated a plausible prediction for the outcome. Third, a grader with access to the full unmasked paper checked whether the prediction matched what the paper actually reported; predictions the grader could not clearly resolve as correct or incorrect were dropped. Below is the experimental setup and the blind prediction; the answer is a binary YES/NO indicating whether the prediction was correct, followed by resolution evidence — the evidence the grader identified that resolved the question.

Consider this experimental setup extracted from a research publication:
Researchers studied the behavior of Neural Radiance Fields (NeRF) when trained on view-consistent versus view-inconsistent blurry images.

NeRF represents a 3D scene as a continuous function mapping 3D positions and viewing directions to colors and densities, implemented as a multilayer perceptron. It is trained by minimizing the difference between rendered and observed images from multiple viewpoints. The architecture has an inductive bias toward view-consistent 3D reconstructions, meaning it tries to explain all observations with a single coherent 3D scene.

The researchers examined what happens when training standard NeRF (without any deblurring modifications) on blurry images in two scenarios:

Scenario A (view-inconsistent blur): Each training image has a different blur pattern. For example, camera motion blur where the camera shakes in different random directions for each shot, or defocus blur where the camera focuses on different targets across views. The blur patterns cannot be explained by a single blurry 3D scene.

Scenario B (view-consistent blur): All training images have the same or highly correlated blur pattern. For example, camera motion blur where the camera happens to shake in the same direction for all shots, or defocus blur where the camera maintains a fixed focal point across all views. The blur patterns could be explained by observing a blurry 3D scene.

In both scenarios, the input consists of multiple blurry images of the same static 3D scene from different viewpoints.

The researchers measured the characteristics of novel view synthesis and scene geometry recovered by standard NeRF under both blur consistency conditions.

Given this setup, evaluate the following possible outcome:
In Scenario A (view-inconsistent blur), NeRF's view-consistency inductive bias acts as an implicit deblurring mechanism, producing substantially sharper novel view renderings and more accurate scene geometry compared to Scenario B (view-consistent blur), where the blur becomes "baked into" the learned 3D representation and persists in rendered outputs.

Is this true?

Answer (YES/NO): NO